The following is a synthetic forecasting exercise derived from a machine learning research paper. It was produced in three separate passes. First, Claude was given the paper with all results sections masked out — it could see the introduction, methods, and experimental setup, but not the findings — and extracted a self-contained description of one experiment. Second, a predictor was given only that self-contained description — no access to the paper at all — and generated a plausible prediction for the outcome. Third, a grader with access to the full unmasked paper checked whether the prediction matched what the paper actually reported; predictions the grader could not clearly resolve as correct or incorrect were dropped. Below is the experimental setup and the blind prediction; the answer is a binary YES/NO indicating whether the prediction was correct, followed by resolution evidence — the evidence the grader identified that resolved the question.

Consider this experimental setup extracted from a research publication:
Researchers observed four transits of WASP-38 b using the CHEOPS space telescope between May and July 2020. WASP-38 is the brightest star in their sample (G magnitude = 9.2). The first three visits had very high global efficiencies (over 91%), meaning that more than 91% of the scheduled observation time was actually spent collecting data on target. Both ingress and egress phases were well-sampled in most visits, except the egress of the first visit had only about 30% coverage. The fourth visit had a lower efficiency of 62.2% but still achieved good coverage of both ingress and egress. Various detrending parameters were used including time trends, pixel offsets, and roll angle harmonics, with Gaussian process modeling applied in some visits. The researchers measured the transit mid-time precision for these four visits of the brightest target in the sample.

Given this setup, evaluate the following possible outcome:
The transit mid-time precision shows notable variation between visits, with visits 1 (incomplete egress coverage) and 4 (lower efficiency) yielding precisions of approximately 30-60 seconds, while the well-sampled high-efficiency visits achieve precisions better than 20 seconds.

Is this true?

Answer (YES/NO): NO